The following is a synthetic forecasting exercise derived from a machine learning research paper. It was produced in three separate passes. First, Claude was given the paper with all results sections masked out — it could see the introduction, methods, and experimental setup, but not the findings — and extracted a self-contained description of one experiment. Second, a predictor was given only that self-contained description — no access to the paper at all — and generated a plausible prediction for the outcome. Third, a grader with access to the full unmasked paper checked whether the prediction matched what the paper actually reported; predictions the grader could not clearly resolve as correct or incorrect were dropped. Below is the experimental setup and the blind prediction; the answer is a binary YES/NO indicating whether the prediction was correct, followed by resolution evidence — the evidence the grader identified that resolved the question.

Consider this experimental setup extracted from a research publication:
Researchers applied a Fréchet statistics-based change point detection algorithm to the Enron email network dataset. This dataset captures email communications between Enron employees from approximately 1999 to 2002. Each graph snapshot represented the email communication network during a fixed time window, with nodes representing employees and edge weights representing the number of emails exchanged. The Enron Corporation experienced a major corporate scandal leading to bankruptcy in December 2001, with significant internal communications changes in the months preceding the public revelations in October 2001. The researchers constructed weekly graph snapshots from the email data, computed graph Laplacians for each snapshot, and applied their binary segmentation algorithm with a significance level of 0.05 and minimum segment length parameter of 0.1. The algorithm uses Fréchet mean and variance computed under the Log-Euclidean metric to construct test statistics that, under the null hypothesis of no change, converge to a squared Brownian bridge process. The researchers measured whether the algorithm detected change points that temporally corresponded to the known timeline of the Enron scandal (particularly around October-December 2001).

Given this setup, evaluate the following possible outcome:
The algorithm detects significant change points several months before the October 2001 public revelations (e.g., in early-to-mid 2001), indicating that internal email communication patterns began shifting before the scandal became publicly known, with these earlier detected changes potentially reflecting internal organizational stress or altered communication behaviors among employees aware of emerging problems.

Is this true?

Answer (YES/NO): NO